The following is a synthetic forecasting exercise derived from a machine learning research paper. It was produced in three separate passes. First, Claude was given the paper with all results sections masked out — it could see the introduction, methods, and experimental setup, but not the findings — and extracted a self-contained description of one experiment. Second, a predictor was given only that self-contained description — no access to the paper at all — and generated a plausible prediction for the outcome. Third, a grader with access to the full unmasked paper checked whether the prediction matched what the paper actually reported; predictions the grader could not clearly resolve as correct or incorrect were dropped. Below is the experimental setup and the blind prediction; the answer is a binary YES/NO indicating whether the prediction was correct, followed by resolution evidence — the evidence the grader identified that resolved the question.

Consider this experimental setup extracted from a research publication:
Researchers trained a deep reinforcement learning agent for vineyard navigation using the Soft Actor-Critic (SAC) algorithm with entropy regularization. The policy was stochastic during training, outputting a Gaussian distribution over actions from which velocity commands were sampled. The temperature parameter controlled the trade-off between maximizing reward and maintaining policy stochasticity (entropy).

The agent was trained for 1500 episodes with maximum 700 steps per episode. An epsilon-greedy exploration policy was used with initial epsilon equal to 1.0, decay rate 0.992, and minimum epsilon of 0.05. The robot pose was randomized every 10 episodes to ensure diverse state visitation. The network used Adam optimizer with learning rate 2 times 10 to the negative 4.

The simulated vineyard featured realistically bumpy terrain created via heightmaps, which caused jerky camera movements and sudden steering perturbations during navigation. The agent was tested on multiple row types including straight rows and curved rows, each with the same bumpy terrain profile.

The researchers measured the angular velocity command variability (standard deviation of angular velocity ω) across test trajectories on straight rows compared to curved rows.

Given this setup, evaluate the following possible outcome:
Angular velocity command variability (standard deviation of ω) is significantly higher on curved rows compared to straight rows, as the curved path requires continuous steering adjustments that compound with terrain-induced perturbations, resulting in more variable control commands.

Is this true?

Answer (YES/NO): NO